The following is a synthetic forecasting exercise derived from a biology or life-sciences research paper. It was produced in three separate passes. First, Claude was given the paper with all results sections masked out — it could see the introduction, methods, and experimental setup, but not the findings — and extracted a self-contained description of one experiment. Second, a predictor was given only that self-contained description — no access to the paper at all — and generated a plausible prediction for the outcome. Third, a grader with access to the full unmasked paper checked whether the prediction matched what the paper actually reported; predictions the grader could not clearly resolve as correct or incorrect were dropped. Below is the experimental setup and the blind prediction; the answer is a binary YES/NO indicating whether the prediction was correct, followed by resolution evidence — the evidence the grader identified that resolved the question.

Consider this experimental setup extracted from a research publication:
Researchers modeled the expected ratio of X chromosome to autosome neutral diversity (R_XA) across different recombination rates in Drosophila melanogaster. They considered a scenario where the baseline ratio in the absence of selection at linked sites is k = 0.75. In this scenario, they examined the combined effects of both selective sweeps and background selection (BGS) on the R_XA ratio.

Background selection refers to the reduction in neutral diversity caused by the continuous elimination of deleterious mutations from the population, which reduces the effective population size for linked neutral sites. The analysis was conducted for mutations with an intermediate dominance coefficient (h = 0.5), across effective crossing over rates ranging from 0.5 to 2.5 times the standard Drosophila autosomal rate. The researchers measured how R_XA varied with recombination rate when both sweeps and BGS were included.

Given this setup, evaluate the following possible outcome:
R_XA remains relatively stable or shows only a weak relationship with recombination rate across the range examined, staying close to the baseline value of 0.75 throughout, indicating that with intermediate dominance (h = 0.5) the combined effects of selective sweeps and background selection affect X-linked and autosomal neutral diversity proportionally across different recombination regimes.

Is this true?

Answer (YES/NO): NO